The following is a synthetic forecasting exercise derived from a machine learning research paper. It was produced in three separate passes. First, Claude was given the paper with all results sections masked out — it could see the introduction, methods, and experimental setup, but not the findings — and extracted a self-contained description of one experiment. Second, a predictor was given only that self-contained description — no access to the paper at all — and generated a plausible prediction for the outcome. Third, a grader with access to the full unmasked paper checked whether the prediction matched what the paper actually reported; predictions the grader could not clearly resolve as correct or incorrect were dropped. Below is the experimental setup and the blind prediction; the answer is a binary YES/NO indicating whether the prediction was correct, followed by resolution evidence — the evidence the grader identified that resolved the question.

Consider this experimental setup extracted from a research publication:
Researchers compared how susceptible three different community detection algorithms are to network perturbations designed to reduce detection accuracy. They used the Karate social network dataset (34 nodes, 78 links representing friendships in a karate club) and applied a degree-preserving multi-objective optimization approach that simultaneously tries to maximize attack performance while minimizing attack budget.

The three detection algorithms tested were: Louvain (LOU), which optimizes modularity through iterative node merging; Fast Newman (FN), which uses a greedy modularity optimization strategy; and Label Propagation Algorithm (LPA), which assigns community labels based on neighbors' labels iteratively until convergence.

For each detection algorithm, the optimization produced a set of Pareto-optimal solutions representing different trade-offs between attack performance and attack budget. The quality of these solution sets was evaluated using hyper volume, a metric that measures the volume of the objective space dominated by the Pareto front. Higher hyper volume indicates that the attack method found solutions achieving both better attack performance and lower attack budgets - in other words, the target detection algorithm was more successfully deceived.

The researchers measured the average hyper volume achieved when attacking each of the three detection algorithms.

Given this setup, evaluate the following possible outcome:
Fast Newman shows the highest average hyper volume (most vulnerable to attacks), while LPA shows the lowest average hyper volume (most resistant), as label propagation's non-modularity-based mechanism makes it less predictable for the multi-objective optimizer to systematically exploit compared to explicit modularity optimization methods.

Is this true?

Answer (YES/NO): NO